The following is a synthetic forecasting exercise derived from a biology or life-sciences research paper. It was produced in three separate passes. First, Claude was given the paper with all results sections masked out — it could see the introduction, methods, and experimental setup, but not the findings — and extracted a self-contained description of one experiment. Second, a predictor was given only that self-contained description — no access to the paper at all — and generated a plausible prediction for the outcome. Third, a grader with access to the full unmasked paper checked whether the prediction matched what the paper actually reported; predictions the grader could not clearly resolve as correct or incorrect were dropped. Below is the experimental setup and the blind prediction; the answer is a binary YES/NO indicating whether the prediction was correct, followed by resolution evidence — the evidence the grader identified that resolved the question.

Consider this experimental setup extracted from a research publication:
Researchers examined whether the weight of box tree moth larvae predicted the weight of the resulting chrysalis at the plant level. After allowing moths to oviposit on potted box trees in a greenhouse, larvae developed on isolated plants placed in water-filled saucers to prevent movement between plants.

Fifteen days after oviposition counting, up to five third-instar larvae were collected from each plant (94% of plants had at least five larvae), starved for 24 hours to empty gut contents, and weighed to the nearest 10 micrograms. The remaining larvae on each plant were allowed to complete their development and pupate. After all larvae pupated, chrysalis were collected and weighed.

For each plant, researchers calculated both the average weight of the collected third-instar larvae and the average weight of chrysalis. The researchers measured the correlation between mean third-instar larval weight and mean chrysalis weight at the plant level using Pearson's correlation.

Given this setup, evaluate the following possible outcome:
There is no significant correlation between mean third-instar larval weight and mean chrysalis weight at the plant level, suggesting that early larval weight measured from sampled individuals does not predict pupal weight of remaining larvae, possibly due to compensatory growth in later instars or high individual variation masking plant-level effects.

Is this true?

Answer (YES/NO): NO